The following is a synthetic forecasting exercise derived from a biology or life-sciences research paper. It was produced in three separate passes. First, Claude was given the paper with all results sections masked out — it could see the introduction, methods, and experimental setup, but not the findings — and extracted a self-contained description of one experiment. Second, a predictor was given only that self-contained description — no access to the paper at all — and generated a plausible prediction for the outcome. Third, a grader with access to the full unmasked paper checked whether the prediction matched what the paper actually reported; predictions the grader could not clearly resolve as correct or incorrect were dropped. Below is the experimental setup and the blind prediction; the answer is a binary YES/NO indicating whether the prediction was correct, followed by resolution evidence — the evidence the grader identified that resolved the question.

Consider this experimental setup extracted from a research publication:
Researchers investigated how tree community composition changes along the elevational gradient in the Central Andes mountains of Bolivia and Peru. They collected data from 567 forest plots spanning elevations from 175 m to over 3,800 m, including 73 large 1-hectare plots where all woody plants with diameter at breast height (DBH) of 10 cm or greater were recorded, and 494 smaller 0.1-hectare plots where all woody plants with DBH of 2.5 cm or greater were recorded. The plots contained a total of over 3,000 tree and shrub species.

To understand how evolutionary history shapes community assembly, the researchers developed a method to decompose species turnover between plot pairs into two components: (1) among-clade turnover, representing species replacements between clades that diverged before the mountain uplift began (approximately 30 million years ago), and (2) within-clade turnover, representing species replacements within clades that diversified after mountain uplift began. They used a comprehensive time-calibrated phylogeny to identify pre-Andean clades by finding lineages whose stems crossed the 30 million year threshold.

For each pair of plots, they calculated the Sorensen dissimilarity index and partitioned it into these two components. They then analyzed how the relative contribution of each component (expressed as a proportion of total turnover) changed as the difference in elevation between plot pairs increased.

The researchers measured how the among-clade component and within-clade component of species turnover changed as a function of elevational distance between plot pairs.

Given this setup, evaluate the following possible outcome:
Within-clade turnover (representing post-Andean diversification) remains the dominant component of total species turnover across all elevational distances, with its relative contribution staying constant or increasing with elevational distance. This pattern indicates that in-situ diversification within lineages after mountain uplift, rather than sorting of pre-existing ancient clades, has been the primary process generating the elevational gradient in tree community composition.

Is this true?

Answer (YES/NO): NO